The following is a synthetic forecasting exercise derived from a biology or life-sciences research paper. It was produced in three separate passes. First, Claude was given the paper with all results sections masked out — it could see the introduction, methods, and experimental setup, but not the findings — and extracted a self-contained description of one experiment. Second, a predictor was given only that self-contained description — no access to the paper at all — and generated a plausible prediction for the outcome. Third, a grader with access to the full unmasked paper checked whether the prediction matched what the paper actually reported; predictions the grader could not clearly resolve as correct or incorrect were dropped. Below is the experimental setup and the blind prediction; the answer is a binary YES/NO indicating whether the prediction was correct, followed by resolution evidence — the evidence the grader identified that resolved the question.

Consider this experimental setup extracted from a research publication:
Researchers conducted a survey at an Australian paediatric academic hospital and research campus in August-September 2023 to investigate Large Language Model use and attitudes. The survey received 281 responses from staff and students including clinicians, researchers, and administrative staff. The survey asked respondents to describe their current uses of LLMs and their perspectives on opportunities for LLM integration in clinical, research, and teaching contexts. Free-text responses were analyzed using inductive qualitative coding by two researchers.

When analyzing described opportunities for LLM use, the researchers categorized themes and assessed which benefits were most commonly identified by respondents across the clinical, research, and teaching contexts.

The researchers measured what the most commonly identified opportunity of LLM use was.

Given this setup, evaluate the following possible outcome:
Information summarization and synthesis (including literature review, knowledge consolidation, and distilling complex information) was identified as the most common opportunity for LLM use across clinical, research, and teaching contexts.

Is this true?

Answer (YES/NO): NO